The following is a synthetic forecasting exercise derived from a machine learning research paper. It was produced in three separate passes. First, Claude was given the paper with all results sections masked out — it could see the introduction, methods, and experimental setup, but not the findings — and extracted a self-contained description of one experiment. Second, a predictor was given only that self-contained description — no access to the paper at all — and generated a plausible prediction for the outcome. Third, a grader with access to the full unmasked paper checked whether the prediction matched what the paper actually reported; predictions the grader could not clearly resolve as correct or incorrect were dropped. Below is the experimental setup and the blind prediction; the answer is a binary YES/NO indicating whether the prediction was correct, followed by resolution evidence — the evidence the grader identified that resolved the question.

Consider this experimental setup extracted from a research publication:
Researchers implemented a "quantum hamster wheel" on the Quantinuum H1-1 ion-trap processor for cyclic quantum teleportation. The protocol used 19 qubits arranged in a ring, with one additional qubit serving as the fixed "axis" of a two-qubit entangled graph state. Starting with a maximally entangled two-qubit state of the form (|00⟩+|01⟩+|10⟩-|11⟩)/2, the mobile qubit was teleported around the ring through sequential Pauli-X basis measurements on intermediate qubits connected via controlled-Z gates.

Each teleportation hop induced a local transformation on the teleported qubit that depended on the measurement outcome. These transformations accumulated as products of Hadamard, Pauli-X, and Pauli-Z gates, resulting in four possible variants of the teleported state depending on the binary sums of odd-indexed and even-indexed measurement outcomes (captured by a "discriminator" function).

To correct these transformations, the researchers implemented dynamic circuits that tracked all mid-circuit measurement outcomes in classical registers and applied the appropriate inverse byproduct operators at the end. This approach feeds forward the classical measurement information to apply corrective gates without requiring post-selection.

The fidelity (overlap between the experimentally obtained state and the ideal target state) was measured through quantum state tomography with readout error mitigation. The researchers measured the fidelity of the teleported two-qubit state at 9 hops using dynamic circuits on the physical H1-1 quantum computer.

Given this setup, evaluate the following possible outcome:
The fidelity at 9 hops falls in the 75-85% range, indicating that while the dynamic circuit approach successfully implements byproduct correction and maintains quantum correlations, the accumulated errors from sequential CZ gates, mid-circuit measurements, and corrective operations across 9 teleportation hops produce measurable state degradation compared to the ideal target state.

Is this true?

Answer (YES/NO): NO